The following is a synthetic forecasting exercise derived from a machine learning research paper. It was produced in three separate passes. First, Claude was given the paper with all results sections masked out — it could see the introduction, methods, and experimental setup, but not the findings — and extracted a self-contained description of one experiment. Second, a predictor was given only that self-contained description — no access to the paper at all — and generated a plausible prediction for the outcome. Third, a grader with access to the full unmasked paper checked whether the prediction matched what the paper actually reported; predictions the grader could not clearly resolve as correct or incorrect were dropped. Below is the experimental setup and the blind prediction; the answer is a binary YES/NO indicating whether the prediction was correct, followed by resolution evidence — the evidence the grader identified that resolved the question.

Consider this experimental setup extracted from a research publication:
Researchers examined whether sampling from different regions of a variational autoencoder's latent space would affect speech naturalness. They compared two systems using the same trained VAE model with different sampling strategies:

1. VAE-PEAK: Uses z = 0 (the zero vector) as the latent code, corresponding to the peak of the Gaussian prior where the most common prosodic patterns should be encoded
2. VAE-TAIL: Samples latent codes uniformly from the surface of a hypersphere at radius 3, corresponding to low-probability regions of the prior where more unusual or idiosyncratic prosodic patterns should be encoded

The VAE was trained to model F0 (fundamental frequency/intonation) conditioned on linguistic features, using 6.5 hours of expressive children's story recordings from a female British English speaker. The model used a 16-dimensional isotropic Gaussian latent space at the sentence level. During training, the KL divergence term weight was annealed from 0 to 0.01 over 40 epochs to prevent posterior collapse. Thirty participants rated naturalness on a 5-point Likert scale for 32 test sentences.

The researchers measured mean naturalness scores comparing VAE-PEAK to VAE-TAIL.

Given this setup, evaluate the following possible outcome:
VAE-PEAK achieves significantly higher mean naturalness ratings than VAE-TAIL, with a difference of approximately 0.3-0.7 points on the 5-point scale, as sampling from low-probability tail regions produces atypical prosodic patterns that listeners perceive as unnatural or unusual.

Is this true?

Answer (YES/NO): NO